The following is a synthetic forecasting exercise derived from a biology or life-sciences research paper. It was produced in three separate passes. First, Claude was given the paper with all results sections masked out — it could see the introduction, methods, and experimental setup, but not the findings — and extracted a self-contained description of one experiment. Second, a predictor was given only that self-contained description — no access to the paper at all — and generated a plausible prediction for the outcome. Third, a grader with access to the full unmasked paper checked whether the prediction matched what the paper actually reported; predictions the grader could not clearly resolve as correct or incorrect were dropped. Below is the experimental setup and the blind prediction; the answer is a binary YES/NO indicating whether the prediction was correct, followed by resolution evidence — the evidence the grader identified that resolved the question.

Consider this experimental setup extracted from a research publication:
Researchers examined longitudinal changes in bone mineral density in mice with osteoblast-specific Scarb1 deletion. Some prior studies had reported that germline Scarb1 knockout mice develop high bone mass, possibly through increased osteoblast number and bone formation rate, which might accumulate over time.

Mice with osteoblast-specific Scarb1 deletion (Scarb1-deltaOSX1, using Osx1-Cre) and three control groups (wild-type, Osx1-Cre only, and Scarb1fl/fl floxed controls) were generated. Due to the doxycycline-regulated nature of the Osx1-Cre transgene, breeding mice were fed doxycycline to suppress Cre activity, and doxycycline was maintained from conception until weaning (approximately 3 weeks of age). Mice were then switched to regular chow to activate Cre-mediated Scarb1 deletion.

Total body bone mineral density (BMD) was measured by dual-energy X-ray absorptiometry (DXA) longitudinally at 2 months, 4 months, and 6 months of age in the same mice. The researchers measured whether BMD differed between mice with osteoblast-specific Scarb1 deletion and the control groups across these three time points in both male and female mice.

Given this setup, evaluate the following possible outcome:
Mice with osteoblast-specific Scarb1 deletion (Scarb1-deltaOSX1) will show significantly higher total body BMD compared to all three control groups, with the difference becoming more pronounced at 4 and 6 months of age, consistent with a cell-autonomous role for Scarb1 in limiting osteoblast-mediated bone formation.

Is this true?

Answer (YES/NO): NO